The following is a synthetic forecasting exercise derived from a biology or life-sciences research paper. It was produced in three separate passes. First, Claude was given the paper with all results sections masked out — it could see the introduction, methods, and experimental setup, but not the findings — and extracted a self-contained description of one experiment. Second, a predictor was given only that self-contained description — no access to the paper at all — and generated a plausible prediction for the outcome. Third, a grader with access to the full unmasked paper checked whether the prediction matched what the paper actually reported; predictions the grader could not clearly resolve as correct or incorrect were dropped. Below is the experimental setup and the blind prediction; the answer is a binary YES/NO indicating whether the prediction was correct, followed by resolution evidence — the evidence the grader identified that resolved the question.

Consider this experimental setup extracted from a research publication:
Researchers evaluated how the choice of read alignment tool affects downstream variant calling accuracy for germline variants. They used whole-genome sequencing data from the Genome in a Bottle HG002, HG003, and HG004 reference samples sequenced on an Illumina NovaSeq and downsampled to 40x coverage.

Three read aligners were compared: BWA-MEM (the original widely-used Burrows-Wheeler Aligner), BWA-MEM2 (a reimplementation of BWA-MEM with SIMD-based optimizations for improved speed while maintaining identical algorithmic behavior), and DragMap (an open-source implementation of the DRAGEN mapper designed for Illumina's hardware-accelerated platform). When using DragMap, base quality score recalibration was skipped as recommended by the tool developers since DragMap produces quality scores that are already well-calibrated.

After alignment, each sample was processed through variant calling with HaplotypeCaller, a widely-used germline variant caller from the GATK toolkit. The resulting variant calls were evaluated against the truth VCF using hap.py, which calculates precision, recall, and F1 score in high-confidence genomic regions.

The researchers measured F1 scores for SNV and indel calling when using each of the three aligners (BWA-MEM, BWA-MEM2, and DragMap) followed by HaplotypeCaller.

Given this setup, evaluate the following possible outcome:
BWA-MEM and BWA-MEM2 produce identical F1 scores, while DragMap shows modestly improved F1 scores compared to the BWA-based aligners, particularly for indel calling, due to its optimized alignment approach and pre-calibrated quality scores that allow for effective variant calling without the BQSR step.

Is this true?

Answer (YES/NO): NO